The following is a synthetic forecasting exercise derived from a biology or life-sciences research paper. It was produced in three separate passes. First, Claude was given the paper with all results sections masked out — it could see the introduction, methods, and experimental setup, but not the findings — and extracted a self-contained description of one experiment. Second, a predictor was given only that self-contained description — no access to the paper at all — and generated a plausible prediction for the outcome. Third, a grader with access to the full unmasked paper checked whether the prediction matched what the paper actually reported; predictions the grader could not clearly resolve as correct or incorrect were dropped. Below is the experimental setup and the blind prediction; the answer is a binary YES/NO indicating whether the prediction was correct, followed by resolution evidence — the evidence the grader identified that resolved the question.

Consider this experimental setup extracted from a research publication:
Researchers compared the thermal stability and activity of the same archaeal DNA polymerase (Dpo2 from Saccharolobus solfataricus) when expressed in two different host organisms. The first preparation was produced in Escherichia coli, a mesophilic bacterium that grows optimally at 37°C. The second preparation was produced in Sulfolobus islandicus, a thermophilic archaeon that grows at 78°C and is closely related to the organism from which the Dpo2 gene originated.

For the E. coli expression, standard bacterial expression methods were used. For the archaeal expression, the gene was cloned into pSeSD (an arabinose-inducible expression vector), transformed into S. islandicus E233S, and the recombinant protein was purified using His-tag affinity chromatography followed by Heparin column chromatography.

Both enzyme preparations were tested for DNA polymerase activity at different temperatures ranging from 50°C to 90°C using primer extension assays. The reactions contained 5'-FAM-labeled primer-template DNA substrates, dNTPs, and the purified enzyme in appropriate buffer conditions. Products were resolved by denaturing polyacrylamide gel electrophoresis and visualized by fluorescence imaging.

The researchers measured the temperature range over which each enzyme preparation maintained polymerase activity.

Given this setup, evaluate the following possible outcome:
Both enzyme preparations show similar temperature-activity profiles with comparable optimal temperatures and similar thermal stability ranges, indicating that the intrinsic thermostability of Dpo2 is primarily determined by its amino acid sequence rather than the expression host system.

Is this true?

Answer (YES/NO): NO